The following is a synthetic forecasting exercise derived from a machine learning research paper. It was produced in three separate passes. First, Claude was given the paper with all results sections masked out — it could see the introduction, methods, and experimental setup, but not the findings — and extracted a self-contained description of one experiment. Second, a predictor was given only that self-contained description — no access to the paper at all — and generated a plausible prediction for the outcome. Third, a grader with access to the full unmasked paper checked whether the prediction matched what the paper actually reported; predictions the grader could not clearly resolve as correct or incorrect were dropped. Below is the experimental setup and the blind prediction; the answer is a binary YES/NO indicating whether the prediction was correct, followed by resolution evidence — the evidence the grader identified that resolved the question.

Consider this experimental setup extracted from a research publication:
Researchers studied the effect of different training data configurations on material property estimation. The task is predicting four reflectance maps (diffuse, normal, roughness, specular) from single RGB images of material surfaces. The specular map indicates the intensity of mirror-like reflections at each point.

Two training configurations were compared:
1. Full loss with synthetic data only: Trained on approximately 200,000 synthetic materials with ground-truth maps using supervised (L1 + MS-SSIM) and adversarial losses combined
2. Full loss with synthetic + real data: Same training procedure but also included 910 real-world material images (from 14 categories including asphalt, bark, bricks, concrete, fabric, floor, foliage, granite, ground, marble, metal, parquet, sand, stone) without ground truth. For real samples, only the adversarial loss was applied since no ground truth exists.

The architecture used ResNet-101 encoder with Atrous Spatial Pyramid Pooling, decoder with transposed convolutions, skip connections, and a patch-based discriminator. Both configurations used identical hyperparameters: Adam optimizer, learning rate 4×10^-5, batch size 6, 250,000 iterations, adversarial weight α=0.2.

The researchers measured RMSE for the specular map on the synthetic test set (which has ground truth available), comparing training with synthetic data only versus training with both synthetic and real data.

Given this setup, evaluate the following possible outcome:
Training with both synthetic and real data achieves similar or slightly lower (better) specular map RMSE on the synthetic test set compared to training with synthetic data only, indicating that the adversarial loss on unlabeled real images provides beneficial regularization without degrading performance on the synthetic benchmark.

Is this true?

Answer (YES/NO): NO